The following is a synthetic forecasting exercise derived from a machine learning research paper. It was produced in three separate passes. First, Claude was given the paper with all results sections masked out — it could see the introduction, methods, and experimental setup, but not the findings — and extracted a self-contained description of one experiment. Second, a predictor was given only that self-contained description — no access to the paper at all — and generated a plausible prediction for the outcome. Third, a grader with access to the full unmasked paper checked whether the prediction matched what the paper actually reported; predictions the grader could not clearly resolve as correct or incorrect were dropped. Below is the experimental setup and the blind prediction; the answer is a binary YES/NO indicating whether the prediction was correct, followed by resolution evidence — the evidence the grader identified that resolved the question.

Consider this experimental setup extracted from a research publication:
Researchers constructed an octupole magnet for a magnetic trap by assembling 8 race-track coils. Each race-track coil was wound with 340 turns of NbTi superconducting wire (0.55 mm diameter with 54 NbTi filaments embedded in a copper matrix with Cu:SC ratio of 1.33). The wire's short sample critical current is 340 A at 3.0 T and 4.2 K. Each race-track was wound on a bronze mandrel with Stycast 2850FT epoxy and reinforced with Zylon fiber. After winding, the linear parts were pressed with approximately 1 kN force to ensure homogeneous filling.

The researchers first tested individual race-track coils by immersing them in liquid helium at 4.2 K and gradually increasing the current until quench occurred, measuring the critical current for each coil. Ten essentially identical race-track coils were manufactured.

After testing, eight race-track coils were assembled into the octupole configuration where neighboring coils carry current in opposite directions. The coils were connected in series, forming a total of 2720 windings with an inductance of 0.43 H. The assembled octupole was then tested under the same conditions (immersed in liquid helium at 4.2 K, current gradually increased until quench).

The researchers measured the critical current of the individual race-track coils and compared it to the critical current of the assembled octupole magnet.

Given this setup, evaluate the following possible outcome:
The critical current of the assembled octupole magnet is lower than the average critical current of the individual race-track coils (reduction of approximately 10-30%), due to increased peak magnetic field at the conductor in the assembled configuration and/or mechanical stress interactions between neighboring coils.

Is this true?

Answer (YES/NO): YES